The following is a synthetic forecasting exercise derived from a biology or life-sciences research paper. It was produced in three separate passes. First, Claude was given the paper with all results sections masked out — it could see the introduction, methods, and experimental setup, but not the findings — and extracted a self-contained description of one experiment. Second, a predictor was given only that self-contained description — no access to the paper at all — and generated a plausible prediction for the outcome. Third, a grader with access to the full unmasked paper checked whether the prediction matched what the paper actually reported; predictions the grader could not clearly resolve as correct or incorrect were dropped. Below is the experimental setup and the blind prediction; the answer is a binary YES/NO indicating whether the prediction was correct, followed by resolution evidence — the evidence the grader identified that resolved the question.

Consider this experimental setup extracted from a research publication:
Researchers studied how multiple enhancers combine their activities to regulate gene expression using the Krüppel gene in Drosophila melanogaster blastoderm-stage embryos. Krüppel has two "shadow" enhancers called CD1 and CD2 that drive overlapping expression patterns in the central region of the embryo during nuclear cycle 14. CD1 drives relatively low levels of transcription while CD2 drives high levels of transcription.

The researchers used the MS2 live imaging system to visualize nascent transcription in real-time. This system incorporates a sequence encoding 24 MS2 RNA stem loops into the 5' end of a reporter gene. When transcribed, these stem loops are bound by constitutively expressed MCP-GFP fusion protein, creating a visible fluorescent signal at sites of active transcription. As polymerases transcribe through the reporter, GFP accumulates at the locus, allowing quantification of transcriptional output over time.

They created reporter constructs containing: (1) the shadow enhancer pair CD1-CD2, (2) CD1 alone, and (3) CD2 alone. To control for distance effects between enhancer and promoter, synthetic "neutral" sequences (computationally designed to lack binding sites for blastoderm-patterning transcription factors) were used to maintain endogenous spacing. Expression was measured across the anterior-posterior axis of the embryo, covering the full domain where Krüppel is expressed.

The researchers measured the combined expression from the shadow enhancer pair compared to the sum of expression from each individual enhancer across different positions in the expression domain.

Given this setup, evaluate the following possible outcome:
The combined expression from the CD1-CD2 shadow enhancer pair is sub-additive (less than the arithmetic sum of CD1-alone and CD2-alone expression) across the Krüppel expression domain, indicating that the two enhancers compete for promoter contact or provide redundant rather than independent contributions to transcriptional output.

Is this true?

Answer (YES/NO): NO